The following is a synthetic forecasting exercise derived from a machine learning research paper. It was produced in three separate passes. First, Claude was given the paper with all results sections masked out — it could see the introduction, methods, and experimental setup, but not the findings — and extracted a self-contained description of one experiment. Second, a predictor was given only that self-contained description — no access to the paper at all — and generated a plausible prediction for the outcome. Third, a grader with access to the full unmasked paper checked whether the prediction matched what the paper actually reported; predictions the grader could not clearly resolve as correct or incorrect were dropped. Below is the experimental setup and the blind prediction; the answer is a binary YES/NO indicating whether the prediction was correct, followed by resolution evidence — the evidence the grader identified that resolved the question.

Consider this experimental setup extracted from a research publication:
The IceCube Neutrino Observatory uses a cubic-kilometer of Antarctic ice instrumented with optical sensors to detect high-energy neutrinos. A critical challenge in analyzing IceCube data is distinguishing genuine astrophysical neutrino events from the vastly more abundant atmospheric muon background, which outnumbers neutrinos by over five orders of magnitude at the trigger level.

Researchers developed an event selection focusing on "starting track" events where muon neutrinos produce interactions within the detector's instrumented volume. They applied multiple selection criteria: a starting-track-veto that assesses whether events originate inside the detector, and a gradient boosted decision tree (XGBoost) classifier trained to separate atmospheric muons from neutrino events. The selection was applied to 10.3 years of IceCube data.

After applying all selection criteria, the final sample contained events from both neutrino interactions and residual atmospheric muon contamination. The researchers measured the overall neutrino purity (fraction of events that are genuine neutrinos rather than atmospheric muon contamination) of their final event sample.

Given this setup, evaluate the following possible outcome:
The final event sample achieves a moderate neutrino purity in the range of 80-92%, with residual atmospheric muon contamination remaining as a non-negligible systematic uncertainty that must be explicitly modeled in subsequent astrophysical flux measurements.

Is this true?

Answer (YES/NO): NO